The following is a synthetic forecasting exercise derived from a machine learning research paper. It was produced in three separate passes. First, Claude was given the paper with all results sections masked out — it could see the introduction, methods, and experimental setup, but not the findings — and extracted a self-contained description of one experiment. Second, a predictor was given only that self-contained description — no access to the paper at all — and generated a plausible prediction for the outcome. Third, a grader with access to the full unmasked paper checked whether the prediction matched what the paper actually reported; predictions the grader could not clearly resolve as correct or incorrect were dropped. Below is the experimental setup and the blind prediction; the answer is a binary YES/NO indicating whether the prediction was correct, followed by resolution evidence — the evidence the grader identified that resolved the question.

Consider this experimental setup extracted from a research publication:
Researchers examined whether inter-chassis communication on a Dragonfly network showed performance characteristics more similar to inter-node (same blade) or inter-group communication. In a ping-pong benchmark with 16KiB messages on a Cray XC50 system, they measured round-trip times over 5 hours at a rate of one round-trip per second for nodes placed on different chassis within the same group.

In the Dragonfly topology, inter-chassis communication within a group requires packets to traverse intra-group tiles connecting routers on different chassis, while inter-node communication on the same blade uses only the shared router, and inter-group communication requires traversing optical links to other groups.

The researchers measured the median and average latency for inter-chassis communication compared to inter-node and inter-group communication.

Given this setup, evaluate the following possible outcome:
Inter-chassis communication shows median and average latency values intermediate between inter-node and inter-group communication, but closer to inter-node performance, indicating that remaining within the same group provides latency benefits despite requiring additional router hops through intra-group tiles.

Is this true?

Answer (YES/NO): YES